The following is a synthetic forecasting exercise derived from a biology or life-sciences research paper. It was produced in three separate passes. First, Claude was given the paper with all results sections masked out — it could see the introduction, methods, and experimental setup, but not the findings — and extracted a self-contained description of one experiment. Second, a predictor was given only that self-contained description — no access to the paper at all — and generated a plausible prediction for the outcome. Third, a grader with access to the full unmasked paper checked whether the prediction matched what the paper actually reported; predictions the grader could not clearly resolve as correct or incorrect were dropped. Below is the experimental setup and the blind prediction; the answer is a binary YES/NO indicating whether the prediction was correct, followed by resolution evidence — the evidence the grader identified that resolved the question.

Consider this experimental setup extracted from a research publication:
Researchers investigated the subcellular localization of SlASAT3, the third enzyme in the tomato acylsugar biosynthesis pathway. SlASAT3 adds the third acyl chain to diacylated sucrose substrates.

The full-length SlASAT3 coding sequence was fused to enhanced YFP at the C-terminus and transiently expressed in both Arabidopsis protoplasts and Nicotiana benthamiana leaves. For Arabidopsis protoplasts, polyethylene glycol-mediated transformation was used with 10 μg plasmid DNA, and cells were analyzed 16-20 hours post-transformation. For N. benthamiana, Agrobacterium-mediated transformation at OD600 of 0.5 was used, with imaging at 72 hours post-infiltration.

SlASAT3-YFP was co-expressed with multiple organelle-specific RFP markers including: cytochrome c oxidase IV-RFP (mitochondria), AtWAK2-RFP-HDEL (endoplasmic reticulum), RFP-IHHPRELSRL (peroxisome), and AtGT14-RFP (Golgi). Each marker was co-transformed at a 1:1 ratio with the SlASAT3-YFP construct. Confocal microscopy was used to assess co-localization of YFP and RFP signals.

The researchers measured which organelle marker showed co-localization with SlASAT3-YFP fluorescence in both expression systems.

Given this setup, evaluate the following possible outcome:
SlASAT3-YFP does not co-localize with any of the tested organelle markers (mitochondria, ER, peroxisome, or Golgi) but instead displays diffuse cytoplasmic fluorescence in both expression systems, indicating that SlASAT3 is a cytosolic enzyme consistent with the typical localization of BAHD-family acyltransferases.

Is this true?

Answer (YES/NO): NO